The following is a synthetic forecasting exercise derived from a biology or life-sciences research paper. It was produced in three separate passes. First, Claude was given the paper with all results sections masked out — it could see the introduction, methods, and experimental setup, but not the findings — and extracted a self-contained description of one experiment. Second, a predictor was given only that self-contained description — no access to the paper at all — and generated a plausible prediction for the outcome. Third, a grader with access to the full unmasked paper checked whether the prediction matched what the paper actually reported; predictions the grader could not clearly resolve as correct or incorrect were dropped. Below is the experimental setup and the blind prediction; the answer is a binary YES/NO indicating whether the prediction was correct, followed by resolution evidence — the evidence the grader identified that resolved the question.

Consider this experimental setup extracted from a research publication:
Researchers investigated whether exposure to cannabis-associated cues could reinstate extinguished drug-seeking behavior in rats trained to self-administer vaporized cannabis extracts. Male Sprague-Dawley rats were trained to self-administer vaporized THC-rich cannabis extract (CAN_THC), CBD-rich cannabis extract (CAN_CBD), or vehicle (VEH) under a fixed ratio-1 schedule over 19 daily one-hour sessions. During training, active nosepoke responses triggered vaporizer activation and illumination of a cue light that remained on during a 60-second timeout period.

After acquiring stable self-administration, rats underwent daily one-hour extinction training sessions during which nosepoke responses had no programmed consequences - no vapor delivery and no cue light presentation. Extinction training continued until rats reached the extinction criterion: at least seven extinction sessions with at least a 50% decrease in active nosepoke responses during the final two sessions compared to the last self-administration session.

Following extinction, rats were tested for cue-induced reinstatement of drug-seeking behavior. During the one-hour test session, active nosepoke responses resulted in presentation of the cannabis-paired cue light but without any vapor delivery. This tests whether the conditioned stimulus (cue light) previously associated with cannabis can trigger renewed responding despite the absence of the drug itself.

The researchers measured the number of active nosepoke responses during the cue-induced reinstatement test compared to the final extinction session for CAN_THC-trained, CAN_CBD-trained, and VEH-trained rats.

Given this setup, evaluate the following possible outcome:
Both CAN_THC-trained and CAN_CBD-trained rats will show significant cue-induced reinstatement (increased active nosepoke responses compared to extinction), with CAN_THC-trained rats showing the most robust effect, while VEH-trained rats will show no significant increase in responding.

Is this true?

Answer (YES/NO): YES